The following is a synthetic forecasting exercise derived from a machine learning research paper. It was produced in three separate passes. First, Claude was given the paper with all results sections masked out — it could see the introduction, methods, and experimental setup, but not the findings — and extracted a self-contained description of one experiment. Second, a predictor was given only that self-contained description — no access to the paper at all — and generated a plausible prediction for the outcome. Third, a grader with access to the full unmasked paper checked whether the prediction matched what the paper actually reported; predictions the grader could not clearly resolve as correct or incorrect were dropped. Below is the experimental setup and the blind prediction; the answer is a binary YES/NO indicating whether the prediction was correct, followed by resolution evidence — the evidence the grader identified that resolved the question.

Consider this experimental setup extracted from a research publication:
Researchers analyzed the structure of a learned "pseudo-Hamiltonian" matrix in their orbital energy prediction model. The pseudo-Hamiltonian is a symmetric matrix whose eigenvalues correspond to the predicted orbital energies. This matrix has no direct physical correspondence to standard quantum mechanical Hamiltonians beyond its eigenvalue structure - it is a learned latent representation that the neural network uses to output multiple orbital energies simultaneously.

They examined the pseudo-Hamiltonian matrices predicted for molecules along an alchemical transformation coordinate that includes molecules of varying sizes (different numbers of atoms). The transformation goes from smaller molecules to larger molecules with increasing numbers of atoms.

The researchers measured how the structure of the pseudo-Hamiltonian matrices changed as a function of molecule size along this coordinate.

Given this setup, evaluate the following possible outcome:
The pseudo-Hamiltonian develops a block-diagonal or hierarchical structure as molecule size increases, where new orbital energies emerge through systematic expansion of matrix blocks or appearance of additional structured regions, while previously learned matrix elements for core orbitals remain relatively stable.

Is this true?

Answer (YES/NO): NO